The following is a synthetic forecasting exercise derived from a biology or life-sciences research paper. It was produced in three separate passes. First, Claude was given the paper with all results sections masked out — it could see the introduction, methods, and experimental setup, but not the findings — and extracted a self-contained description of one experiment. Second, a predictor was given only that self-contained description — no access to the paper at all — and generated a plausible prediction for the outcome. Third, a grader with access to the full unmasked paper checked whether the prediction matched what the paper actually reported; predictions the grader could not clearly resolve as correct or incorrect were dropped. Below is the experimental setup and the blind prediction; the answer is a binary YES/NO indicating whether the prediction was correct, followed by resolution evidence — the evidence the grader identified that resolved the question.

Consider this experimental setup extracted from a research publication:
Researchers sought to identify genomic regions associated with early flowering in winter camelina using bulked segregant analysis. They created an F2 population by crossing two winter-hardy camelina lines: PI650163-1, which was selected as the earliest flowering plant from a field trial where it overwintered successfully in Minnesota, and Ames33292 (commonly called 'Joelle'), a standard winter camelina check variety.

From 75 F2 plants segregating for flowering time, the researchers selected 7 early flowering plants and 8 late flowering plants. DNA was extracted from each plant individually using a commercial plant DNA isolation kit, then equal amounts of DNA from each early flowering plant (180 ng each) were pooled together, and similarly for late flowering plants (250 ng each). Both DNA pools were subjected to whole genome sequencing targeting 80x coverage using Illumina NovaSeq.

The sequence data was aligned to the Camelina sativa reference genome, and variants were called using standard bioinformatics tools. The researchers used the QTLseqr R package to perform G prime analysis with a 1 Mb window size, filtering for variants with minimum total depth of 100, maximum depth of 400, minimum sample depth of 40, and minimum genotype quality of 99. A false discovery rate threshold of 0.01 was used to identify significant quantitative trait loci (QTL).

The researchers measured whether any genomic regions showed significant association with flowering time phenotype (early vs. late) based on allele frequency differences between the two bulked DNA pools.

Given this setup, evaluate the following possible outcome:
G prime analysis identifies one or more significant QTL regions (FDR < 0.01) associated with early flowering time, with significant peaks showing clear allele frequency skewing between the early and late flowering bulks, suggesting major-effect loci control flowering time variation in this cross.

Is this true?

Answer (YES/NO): YES